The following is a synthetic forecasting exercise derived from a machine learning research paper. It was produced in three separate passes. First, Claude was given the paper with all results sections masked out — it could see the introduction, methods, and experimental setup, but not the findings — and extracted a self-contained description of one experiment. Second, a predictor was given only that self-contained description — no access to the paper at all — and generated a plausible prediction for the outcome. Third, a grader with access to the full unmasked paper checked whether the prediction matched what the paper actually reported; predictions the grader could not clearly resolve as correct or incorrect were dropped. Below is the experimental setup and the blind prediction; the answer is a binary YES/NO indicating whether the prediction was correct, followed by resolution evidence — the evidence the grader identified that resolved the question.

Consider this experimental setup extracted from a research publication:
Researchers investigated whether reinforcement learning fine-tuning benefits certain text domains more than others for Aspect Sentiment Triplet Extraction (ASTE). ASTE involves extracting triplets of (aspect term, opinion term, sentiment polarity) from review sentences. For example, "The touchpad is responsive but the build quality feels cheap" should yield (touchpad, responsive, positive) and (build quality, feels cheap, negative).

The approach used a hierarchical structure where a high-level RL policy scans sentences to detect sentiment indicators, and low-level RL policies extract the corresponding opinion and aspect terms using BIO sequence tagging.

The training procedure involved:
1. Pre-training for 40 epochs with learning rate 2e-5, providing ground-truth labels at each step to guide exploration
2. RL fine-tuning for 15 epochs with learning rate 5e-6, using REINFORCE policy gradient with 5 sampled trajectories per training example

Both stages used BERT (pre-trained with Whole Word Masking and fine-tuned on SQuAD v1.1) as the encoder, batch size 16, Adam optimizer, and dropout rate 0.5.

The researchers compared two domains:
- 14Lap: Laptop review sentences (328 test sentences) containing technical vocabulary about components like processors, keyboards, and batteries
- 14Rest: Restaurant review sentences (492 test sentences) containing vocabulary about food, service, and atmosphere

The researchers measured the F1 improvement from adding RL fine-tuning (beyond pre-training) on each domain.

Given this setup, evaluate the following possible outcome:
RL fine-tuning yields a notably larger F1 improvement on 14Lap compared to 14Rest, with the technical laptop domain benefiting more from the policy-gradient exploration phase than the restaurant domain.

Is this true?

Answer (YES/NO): YES